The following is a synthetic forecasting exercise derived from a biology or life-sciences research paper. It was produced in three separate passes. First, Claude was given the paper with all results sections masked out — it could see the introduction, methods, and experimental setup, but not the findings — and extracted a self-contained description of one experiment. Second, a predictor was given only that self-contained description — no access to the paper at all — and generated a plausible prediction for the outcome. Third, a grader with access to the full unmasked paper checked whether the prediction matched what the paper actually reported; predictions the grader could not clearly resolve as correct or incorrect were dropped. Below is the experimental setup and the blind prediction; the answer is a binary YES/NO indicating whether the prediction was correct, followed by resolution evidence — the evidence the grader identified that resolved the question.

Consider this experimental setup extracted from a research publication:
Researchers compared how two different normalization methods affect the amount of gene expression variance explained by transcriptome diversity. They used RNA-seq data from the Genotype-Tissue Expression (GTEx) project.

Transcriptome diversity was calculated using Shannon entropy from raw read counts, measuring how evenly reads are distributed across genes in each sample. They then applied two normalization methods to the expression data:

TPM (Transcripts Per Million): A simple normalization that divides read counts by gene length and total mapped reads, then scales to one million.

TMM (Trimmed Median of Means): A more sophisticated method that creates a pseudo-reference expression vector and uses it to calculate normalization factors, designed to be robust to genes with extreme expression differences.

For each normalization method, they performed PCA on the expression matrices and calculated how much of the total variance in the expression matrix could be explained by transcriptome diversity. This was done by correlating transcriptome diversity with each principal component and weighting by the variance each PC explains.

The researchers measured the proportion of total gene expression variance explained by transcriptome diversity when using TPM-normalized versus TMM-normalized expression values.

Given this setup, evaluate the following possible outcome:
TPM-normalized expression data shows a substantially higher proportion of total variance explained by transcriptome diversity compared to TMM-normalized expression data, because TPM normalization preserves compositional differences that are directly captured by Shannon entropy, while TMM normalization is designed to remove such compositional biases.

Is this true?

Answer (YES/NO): YES